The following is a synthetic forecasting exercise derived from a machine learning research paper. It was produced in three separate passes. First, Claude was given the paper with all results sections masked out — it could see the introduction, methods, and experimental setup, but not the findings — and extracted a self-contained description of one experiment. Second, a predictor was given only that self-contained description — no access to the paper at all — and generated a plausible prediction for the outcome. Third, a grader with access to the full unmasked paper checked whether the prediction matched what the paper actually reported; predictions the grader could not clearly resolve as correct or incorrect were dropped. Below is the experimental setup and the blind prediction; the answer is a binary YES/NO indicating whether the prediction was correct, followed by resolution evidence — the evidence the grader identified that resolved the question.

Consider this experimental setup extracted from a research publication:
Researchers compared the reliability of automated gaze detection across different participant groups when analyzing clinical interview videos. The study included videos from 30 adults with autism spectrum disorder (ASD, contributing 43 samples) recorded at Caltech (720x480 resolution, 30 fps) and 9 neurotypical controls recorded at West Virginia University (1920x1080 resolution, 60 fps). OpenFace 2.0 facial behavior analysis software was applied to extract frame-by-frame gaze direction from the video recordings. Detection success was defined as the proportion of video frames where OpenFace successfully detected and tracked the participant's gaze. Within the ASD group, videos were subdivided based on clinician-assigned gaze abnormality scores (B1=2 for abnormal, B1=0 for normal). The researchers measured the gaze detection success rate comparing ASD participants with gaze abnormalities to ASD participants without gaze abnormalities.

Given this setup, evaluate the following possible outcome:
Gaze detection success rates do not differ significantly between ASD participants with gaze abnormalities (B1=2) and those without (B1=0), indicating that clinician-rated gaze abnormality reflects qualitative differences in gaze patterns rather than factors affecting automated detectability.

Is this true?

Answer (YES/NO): NO